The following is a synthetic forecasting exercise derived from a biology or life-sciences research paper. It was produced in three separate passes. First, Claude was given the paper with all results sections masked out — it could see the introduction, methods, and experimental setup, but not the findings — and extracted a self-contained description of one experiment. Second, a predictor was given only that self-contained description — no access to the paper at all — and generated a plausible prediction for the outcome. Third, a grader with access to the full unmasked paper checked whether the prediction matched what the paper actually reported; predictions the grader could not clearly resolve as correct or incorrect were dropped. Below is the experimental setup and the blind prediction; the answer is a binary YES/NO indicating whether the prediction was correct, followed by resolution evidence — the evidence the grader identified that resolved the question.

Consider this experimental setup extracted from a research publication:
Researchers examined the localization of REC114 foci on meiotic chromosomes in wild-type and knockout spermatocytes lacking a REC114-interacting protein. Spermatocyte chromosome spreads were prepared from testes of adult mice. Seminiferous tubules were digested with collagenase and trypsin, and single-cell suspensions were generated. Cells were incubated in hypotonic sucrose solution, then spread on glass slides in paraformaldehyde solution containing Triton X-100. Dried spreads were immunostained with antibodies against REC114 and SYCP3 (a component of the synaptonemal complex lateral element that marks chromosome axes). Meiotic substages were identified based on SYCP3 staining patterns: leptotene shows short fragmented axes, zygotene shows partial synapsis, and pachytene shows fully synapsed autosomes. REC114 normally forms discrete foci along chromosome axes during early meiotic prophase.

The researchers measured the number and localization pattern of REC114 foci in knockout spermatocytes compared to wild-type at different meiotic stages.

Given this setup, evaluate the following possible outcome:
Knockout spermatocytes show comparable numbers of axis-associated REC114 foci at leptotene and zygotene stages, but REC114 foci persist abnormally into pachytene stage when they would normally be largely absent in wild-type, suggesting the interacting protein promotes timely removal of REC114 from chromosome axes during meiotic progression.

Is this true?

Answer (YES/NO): NO